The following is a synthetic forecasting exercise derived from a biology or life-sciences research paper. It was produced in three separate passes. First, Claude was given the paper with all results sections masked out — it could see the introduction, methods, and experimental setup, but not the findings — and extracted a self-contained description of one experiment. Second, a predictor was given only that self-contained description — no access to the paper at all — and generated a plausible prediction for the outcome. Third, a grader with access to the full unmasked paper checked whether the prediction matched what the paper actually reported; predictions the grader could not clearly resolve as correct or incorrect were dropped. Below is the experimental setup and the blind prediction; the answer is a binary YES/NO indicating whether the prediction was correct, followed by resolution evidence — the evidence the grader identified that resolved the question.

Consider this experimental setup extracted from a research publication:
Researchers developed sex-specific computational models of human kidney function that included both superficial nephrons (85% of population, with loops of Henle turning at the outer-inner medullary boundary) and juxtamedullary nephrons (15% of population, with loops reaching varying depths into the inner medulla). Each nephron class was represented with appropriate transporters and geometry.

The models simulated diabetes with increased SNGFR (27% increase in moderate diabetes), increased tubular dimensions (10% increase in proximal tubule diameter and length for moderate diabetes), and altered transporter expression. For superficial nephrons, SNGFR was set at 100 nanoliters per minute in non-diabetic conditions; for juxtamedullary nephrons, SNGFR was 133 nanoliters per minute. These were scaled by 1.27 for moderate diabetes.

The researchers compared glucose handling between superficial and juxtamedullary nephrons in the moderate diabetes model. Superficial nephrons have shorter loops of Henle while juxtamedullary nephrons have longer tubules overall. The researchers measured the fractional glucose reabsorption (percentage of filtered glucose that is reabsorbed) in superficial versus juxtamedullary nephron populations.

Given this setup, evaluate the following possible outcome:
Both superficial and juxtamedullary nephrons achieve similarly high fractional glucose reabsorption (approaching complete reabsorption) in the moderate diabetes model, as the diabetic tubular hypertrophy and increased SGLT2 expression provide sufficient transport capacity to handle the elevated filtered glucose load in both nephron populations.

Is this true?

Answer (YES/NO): YES